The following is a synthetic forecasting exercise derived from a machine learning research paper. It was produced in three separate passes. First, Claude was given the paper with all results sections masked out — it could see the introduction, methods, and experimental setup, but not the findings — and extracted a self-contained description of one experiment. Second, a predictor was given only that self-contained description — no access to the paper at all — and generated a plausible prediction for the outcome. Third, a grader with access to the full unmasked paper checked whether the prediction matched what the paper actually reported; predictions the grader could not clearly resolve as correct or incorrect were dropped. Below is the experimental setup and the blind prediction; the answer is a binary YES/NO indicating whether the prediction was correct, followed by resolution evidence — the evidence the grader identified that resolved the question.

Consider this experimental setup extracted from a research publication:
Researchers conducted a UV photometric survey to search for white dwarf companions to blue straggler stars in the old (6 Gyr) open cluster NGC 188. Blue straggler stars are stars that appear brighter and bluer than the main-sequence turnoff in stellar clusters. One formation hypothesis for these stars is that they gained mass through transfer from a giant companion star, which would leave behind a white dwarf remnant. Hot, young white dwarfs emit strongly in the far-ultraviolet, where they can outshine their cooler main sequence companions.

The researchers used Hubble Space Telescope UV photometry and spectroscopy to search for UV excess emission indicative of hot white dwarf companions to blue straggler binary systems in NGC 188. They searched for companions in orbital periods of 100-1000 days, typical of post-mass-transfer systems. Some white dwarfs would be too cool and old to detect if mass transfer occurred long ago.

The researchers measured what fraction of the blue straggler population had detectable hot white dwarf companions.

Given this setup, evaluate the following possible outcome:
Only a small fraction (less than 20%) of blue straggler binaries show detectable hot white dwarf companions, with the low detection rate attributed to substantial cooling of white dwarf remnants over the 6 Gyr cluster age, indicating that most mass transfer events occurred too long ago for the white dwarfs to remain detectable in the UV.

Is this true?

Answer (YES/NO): NO